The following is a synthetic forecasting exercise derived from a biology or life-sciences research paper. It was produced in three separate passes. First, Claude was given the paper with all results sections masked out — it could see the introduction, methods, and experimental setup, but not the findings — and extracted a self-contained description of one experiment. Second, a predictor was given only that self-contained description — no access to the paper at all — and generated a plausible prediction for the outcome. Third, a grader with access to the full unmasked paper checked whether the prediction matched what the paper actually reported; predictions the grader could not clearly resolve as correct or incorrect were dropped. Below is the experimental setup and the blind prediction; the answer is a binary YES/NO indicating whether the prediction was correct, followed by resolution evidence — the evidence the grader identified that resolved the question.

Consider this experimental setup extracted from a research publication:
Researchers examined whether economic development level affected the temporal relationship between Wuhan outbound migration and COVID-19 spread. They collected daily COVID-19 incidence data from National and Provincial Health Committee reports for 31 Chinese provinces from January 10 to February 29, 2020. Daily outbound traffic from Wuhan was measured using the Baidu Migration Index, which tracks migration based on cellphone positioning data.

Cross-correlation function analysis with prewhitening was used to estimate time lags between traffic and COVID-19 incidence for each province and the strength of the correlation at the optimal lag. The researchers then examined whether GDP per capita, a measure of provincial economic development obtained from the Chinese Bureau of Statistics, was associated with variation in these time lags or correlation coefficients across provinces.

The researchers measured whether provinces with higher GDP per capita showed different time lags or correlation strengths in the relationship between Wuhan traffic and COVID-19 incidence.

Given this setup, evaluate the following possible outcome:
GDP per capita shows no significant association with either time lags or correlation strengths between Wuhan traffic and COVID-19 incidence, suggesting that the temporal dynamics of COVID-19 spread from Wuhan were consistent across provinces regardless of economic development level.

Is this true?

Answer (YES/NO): NO